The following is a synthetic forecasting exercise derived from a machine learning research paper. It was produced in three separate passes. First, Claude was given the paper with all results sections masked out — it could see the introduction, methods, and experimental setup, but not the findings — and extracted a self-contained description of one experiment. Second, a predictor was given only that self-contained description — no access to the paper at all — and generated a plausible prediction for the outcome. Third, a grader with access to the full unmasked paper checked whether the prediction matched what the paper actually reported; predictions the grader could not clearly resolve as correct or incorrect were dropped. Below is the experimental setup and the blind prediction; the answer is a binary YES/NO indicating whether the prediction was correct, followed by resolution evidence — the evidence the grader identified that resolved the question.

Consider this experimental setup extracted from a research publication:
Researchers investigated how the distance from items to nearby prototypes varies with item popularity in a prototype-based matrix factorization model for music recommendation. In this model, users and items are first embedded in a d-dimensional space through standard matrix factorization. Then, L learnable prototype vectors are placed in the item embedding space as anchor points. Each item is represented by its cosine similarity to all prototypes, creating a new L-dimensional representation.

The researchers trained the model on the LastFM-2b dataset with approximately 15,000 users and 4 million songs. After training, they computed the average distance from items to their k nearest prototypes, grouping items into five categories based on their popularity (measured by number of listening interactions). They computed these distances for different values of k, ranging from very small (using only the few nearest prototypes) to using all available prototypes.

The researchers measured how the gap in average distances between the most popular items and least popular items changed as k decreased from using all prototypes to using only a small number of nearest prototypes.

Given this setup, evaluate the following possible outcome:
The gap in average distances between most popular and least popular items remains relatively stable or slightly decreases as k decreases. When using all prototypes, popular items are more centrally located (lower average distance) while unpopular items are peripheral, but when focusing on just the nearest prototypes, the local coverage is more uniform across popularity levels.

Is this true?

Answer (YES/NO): YES